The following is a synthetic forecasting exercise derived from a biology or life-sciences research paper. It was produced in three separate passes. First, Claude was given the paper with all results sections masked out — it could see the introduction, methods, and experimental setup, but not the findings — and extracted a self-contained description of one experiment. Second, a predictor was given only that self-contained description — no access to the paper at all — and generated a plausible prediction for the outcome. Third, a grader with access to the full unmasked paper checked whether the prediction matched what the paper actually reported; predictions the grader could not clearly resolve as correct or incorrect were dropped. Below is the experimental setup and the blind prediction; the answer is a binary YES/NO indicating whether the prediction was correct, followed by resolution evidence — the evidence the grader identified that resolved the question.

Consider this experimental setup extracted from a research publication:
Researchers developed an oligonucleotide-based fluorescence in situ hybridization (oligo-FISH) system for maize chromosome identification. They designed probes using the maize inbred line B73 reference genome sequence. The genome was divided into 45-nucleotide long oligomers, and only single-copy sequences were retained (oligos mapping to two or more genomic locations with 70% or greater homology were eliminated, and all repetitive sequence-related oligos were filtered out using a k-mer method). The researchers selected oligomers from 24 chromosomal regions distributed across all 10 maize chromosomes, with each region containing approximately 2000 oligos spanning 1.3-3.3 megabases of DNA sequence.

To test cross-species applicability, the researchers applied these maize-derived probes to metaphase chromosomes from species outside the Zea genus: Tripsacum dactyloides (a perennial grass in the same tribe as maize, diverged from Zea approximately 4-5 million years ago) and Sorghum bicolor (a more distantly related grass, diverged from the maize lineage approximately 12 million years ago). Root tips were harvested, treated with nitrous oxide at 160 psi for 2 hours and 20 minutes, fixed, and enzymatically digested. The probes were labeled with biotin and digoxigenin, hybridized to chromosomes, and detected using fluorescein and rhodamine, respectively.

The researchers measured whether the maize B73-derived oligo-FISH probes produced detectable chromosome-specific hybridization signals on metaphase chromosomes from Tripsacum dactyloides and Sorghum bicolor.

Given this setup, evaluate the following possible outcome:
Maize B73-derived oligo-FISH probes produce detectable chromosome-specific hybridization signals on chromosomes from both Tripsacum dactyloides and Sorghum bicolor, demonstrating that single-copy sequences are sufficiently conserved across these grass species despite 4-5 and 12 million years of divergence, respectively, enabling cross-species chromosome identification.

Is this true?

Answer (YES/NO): NO